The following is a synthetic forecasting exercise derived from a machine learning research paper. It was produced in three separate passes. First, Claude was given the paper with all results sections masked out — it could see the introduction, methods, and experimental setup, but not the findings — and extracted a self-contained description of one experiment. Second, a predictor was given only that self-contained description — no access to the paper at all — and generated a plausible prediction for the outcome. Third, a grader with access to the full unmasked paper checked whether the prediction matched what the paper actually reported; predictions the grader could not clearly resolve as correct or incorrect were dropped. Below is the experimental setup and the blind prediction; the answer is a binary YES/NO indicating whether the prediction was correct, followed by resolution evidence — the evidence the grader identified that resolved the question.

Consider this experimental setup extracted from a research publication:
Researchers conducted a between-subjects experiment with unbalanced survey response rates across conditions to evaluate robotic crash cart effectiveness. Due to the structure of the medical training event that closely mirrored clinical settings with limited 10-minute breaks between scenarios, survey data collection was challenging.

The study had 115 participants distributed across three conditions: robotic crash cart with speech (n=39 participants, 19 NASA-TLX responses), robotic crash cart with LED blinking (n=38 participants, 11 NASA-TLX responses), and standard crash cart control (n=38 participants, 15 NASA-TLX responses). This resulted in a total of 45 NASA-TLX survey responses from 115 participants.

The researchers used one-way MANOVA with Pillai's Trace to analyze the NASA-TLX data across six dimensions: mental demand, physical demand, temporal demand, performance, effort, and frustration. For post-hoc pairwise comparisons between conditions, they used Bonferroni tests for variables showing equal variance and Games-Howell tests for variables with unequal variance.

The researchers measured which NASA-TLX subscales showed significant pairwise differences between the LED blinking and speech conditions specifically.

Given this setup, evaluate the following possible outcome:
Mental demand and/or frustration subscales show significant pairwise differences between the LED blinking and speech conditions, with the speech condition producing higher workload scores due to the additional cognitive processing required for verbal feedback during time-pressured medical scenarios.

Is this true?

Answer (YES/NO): NO